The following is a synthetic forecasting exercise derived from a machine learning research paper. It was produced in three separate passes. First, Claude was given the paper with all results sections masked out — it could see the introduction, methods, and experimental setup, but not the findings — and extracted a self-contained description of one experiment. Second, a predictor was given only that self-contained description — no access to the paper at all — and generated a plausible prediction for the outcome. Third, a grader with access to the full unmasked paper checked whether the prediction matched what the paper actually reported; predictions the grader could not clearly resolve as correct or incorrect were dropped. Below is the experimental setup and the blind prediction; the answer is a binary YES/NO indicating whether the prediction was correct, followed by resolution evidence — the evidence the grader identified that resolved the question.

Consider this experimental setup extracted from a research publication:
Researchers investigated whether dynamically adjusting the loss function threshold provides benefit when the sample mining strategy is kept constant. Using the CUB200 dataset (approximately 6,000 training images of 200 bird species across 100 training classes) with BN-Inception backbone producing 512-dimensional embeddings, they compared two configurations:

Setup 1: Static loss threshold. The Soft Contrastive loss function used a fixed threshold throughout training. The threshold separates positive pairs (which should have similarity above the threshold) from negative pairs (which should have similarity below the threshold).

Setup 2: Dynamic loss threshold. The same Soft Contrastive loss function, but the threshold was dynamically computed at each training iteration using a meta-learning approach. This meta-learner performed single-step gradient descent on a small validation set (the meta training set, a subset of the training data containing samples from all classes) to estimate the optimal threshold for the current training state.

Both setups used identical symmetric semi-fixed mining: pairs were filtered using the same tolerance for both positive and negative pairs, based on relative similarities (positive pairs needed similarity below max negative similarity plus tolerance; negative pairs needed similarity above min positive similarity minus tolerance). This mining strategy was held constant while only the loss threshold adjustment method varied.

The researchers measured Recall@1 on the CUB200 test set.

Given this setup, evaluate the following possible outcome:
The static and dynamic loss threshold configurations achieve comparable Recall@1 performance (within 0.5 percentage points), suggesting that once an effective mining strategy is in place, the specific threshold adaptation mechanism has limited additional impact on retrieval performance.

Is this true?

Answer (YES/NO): YES